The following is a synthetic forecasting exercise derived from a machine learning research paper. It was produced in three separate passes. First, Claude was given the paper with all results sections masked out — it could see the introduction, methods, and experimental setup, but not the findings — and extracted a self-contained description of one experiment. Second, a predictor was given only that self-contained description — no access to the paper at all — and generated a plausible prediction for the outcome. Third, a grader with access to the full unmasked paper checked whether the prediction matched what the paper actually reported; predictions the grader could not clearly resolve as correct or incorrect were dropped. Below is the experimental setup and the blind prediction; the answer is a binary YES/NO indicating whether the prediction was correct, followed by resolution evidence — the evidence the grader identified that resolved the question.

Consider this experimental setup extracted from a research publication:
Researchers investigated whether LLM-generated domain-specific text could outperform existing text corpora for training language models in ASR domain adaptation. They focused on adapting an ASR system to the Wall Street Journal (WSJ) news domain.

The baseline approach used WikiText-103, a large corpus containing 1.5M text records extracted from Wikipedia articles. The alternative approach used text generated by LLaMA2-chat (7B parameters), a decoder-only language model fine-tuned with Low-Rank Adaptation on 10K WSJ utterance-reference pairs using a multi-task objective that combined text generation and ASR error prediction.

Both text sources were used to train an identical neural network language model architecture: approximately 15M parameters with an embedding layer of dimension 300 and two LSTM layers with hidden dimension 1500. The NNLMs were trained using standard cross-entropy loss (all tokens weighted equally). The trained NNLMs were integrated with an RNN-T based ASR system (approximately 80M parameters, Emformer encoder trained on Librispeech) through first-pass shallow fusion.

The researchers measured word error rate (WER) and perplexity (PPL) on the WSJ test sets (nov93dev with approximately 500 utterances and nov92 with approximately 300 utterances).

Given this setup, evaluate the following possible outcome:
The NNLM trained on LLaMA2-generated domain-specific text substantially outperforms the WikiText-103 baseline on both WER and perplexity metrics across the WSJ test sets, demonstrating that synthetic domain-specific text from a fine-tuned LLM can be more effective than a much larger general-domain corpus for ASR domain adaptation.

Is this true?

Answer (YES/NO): YES